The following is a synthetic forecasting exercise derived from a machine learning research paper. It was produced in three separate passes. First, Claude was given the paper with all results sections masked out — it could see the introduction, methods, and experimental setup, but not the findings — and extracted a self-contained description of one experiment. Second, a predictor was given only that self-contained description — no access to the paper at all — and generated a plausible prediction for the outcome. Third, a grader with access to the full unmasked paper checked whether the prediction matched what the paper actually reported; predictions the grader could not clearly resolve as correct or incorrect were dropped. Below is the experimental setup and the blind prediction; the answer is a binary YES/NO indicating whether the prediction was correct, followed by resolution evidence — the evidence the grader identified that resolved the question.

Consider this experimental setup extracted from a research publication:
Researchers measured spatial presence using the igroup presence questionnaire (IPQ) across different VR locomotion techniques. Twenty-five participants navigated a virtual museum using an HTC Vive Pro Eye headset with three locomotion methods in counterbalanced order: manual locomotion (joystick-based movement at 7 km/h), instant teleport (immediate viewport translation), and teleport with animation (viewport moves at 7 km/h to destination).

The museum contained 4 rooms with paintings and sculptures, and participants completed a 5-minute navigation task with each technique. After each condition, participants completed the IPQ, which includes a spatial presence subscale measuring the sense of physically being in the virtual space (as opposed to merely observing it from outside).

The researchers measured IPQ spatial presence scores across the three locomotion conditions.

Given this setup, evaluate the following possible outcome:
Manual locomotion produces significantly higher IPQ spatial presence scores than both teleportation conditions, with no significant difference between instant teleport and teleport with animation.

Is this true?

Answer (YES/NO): NO